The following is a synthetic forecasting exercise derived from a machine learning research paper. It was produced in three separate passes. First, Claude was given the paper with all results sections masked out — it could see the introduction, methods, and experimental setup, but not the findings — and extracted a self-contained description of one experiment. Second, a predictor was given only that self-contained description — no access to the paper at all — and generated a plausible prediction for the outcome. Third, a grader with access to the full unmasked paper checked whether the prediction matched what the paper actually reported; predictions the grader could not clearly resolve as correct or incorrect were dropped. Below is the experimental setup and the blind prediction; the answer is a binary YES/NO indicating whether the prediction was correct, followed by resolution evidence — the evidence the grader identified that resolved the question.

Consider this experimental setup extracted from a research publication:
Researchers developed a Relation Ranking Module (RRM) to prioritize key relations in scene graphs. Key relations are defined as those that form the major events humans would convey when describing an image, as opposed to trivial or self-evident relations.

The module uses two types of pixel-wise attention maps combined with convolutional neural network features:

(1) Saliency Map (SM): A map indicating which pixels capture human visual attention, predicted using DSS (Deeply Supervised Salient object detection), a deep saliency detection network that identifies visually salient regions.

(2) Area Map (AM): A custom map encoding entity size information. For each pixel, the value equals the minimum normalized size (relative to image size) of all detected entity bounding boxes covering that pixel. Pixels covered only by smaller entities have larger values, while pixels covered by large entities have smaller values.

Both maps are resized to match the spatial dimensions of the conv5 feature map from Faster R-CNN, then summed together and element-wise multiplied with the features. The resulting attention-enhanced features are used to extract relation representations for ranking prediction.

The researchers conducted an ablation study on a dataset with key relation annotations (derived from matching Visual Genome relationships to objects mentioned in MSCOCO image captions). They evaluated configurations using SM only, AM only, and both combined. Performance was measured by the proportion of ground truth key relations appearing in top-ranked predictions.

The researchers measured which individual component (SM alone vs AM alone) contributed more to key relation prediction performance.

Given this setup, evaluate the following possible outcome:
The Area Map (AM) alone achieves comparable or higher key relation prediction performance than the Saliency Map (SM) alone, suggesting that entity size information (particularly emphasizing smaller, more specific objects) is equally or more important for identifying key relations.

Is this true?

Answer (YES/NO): NO